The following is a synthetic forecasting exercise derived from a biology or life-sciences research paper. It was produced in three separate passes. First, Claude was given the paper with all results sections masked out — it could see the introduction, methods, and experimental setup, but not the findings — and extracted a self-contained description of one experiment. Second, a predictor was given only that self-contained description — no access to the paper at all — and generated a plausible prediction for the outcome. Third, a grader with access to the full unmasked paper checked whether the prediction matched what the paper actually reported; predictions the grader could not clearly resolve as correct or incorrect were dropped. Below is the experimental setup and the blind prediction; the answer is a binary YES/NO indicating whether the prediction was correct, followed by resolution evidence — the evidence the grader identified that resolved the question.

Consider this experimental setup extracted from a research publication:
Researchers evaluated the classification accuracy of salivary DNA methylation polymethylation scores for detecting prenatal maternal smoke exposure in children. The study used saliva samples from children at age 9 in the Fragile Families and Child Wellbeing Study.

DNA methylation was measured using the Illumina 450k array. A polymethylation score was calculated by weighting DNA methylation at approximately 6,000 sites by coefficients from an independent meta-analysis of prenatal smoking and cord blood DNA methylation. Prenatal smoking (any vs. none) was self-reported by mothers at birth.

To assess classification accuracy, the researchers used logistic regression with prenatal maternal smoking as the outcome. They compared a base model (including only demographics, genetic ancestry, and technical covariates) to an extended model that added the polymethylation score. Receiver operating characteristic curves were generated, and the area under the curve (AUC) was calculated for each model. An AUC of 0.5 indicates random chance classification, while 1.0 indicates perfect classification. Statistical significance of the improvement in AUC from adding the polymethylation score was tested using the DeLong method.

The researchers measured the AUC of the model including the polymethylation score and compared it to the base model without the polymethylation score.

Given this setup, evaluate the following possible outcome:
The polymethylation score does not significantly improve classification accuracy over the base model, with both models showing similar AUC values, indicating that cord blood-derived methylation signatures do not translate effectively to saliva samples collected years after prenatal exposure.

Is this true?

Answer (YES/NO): NO